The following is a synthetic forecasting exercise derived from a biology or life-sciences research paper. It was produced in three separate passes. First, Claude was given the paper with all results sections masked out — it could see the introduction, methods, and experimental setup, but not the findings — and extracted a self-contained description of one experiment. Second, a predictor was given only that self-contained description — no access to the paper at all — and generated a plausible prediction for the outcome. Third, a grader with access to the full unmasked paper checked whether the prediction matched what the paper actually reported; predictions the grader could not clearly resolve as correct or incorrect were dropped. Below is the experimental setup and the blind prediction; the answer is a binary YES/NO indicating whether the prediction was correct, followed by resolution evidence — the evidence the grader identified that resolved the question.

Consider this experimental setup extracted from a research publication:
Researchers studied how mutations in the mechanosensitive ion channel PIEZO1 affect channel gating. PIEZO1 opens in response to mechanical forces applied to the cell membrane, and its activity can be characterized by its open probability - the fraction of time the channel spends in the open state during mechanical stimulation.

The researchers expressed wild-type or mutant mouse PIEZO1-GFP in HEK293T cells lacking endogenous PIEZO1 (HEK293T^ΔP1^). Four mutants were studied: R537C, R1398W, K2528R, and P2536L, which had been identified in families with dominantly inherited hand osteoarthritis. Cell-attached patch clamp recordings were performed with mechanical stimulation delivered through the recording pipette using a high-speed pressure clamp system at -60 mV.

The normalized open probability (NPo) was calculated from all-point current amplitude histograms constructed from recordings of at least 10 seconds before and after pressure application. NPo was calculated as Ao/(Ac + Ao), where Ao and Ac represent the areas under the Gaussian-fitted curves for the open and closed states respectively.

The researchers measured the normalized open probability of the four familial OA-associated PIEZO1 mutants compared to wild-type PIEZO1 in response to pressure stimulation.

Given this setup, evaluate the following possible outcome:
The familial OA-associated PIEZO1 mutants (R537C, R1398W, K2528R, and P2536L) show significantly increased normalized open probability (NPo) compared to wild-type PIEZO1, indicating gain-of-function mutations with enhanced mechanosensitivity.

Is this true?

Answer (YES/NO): NO